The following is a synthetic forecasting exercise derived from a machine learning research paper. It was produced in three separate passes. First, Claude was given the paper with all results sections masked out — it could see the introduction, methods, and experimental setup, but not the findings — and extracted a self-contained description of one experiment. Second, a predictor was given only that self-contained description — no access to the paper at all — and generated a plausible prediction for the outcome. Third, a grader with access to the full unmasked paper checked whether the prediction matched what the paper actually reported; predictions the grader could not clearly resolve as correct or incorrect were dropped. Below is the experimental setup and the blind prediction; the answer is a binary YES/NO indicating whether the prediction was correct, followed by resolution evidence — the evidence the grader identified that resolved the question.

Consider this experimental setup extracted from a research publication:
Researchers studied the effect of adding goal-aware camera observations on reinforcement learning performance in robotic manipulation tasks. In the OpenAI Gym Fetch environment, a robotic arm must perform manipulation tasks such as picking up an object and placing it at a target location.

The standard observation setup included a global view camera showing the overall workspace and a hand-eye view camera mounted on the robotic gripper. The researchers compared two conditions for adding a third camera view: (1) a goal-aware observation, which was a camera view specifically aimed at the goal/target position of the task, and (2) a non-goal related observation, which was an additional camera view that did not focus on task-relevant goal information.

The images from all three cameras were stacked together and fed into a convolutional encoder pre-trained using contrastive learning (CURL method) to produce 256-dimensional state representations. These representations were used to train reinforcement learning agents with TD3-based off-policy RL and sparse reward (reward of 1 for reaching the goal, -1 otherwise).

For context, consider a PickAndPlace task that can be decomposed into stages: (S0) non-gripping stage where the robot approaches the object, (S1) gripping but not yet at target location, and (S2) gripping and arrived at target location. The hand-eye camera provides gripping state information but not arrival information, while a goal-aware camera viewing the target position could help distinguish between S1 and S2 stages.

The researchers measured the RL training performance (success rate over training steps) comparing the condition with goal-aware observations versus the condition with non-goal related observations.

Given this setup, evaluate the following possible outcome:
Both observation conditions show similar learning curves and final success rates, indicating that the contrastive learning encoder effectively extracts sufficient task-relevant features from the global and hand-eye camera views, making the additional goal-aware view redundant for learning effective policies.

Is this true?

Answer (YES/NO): NO